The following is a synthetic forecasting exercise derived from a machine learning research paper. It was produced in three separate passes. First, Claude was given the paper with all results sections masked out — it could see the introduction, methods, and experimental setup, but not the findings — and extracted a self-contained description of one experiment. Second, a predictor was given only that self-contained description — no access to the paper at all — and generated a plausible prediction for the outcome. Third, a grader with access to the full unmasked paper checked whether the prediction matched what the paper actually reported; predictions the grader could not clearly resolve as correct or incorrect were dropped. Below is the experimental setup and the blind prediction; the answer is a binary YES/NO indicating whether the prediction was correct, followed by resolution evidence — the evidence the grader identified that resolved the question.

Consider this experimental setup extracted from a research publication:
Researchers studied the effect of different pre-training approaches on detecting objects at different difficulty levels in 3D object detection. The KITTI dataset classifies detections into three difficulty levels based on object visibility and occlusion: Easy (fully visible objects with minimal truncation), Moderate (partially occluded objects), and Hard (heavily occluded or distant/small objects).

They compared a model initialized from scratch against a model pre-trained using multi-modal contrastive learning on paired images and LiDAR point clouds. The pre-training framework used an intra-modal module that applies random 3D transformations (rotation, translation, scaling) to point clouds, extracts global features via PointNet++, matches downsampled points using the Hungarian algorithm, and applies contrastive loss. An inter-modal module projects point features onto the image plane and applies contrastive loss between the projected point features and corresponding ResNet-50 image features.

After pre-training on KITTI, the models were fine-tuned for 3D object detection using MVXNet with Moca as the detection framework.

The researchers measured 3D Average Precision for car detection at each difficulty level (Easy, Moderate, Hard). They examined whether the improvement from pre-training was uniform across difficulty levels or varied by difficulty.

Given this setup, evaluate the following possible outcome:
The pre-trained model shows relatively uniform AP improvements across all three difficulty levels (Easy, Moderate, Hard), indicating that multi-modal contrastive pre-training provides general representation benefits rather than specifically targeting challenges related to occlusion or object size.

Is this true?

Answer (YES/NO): NO